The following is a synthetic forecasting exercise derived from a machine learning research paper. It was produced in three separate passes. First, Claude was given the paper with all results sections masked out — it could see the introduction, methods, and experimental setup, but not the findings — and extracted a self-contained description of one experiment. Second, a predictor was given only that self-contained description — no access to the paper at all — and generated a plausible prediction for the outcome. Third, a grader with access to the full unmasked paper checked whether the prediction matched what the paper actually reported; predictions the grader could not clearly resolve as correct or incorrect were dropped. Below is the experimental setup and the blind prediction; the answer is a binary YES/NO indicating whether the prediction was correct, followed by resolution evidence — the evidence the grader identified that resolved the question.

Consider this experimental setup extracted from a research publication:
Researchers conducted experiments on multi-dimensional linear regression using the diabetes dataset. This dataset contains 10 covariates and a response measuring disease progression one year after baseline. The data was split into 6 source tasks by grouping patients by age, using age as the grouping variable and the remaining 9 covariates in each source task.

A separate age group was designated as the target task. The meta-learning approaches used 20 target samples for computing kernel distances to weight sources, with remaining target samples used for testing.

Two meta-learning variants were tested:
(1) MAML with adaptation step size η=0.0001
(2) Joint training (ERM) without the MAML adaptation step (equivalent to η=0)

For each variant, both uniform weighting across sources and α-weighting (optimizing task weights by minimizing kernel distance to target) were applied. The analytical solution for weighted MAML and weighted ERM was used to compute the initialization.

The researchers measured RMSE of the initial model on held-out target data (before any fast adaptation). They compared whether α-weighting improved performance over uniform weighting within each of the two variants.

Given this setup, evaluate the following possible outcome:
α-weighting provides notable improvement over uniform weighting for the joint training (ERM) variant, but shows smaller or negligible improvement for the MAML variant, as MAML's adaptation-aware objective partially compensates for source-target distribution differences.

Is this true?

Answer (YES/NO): NO